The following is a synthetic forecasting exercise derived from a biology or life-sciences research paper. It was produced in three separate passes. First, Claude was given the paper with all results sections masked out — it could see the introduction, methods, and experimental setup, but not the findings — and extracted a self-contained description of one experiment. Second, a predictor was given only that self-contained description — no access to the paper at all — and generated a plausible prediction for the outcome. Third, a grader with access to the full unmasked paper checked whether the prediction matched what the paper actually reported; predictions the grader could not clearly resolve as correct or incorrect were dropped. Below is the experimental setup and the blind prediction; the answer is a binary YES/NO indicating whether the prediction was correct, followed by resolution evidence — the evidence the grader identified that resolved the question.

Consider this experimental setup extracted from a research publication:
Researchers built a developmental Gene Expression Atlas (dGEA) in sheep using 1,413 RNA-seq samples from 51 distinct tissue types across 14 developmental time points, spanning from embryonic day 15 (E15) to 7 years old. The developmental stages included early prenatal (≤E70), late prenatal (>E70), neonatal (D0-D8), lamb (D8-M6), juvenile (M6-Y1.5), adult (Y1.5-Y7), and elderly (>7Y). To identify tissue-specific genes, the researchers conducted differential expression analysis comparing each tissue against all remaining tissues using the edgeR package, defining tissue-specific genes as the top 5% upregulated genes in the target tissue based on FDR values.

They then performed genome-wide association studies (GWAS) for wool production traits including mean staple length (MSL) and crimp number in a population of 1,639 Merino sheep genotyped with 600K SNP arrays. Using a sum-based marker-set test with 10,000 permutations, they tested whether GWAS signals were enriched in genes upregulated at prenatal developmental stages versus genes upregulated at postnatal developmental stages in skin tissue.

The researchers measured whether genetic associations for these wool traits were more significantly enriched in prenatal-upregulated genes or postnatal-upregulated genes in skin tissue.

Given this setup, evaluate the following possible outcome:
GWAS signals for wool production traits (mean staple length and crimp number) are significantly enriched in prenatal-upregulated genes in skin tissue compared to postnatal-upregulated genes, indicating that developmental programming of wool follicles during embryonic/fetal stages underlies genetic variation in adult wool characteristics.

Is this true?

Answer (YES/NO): YES